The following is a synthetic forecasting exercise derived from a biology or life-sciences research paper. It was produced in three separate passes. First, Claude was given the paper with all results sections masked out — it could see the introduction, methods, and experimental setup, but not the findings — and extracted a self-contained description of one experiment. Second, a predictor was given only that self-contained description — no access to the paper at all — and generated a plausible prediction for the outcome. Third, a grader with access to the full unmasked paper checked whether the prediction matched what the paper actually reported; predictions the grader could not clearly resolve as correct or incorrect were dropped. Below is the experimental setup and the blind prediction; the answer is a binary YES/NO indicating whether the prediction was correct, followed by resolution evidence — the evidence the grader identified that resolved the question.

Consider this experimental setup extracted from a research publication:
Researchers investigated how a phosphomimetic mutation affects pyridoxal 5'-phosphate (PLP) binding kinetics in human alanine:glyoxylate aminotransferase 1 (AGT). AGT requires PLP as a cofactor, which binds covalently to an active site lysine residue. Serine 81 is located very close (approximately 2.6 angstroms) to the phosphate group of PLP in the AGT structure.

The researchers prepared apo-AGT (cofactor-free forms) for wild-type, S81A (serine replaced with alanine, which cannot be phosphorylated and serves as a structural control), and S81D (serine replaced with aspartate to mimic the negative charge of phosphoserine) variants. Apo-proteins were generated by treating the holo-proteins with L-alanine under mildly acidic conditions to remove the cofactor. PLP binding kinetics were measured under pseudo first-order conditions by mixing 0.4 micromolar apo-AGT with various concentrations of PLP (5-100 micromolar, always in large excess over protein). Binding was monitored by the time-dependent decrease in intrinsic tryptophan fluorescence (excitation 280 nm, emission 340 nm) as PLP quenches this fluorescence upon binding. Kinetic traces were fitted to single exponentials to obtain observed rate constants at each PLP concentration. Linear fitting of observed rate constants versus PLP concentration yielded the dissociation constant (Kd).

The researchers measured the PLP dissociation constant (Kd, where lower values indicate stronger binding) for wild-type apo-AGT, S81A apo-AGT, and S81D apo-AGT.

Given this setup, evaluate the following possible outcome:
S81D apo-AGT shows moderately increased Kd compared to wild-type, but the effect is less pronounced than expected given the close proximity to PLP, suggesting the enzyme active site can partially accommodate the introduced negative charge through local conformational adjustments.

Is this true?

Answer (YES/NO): NO